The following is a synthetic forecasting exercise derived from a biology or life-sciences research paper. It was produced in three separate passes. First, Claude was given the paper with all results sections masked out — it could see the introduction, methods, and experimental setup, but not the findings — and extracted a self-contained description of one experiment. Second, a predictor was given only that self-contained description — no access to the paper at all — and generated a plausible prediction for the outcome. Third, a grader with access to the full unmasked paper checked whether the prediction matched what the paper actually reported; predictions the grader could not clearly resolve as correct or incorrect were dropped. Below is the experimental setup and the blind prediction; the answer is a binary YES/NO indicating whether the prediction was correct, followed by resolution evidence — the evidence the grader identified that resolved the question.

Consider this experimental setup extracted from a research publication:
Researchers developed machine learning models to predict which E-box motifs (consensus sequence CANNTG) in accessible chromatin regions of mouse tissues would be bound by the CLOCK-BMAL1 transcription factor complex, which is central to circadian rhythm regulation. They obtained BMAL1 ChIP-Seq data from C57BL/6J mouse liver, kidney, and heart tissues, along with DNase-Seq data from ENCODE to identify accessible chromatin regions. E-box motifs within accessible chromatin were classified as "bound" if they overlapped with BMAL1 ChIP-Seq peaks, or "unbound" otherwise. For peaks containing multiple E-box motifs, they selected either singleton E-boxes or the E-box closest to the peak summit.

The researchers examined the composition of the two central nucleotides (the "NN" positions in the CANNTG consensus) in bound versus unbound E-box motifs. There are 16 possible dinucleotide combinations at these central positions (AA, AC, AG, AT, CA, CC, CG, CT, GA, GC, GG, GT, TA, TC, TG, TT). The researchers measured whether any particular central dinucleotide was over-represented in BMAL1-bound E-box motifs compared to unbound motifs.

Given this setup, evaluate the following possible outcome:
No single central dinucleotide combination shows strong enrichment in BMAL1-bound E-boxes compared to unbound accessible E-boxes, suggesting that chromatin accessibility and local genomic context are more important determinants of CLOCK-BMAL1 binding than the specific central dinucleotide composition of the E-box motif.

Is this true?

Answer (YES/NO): NO